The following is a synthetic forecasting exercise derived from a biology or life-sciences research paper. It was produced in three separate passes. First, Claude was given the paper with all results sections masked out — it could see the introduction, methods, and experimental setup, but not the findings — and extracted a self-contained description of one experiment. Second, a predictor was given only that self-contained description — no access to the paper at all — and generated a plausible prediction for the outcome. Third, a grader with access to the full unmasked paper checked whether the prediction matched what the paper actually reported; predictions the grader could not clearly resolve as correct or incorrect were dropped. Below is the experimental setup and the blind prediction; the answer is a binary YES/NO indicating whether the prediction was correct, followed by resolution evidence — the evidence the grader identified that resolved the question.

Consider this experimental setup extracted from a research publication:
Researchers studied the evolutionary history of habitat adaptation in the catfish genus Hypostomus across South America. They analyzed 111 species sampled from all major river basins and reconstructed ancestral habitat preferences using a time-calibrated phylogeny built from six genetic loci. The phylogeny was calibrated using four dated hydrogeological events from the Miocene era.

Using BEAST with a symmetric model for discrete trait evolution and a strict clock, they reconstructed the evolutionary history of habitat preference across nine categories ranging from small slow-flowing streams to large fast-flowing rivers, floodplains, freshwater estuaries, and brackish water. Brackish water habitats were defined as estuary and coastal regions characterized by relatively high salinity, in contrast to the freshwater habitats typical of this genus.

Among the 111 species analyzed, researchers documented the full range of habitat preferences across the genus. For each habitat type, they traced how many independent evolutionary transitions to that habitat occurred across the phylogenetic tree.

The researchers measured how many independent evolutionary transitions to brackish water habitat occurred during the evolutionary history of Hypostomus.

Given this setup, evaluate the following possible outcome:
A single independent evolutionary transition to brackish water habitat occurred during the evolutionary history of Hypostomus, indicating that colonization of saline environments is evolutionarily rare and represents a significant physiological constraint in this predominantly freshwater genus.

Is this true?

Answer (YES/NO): YES